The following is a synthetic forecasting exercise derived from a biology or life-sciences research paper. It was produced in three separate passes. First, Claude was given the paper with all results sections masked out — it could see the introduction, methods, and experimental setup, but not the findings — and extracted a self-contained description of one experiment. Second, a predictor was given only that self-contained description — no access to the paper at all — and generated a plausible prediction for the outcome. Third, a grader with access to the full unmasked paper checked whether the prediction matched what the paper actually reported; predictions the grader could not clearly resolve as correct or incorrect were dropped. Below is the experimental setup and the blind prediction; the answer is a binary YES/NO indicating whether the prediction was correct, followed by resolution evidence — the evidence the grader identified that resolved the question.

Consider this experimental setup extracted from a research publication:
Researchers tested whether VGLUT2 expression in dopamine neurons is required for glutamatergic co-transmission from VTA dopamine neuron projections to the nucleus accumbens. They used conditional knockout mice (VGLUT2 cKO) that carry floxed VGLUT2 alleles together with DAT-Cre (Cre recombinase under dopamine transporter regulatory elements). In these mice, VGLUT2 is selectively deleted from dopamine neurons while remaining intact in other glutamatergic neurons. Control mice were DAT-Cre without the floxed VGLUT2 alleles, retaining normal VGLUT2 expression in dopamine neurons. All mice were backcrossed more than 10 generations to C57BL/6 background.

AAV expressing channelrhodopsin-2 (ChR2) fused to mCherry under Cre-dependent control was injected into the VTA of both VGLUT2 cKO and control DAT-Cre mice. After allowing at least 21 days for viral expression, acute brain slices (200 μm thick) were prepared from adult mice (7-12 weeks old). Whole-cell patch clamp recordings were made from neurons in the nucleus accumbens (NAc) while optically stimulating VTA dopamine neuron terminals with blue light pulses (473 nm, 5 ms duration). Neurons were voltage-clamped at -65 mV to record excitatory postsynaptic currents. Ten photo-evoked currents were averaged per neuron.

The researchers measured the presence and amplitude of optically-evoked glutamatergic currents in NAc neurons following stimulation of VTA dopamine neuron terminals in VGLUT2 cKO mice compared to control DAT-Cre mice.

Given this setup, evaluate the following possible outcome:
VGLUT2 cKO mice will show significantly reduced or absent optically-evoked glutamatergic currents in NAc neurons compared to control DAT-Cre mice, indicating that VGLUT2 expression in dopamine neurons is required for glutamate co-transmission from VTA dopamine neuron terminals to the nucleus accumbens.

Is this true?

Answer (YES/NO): YES